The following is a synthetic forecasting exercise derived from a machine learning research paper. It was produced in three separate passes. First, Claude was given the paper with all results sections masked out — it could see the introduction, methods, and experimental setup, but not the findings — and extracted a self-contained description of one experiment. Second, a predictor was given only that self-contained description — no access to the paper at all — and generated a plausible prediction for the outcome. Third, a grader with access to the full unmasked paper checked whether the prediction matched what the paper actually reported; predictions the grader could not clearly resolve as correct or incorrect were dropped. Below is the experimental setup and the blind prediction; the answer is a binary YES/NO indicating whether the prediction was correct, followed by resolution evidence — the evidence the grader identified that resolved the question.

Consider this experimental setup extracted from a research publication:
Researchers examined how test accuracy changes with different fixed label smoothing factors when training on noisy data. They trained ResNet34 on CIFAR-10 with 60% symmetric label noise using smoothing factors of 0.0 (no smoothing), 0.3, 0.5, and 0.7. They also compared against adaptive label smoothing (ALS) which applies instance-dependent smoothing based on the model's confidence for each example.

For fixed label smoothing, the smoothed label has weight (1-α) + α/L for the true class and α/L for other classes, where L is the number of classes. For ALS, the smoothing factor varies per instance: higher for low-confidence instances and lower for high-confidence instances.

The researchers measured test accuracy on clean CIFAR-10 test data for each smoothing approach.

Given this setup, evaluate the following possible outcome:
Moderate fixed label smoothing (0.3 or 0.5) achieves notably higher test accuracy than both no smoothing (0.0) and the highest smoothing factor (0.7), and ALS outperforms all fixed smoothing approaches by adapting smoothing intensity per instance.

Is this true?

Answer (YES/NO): NO